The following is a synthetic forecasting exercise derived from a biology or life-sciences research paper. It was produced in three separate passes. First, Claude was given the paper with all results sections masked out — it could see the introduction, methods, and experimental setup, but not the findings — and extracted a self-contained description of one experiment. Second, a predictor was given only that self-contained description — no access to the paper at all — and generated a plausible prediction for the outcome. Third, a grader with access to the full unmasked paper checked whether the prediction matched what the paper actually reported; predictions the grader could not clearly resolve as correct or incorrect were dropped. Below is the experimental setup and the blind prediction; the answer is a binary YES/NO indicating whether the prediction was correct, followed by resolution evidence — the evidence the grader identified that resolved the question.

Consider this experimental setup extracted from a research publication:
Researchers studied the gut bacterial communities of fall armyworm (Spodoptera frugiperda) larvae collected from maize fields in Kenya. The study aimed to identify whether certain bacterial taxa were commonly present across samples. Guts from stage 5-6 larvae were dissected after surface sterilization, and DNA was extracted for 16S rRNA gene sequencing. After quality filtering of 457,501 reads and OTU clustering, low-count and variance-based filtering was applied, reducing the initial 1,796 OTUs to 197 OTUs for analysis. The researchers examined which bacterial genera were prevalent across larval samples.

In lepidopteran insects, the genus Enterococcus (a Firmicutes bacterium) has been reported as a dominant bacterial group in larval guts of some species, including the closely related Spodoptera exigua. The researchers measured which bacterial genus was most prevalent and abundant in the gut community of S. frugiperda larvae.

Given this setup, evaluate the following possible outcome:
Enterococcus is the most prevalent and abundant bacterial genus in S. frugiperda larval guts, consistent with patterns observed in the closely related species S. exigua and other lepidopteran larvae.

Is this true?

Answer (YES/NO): NO